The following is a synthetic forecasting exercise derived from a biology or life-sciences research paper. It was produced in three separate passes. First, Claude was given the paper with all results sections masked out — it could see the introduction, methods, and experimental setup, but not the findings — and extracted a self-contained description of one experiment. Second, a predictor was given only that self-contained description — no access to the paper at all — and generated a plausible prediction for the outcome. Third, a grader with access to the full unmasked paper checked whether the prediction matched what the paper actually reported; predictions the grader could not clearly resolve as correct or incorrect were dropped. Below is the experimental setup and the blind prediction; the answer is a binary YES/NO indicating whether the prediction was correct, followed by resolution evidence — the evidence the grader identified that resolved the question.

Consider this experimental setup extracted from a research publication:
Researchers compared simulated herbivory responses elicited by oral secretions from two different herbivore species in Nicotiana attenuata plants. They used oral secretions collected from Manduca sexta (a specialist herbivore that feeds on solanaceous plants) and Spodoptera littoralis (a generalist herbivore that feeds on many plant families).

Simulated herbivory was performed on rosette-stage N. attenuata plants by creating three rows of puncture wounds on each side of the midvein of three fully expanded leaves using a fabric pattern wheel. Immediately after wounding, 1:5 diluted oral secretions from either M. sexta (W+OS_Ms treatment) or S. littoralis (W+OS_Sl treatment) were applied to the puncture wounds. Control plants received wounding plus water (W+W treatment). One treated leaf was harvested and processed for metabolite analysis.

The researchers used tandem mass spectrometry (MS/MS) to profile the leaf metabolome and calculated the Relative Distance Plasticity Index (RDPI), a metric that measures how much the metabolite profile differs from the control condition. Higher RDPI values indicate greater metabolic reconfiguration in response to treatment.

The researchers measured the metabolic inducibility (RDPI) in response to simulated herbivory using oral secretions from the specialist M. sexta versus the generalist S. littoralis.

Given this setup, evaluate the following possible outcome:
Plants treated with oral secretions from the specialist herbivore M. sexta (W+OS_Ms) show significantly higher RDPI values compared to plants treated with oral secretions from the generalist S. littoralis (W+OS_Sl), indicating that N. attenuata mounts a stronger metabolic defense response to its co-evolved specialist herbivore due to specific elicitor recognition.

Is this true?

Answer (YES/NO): NO